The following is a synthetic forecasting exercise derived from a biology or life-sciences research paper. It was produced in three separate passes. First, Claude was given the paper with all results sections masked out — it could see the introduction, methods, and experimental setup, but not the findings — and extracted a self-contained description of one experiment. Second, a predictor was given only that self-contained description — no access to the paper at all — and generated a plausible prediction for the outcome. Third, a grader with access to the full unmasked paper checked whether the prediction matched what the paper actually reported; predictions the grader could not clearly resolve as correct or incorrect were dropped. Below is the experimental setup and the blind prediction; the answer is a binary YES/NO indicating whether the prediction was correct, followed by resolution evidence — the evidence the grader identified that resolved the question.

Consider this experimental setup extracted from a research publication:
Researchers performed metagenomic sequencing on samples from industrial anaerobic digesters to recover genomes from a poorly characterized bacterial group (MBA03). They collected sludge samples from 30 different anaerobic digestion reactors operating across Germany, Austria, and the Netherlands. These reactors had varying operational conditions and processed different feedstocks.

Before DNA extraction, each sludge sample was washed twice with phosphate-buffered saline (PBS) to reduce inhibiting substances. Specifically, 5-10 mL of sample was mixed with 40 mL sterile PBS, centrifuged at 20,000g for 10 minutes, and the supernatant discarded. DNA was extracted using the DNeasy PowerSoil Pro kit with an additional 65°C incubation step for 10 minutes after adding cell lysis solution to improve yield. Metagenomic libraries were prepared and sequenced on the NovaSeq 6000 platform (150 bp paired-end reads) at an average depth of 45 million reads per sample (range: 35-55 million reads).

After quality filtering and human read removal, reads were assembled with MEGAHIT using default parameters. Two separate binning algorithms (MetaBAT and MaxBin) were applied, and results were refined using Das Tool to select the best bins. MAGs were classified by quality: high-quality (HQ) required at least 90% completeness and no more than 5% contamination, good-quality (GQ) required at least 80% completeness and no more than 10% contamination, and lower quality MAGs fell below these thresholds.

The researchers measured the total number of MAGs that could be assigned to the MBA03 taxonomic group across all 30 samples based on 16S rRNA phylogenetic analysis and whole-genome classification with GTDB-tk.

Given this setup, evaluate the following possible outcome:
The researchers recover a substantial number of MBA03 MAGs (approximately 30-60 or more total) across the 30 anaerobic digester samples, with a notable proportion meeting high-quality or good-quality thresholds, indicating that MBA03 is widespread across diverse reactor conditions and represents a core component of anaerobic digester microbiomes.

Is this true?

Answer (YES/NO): YES